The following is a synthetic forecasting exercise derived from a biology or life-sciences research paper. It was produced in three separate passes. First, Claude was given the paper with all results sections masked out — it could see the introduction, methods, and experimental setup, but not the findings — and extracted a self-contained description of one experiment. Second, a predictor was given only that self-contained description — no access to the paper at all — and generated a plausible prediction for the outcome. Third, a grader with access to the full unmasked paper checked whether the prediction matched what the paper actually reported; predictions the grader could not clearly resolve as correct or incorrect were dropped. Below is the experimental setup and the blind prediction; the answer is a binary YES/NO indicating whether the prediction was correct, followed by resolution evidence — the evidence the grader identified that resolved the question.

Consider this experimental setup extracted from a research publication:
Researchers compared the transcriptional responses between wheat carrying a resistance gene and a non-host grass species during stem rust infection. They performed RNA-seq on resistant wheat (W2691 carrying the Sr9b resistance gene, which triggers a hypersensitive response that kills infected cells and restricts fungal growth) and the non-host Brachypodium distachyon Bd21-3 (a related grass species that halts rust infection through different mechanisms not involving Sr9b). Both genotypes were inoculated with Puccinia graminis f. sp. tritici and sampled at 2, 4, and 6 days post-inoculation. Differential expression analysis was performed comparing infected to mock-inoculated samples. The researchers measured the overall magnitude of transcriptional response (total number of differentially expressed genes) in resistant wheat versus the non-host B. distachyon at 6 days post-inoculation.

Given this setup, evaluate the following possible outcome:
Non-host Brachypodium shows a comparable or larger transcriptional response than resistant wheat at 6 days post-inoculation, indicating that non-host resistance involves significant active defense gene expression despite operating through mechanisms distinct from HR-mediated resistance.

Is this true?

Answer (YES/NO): NO